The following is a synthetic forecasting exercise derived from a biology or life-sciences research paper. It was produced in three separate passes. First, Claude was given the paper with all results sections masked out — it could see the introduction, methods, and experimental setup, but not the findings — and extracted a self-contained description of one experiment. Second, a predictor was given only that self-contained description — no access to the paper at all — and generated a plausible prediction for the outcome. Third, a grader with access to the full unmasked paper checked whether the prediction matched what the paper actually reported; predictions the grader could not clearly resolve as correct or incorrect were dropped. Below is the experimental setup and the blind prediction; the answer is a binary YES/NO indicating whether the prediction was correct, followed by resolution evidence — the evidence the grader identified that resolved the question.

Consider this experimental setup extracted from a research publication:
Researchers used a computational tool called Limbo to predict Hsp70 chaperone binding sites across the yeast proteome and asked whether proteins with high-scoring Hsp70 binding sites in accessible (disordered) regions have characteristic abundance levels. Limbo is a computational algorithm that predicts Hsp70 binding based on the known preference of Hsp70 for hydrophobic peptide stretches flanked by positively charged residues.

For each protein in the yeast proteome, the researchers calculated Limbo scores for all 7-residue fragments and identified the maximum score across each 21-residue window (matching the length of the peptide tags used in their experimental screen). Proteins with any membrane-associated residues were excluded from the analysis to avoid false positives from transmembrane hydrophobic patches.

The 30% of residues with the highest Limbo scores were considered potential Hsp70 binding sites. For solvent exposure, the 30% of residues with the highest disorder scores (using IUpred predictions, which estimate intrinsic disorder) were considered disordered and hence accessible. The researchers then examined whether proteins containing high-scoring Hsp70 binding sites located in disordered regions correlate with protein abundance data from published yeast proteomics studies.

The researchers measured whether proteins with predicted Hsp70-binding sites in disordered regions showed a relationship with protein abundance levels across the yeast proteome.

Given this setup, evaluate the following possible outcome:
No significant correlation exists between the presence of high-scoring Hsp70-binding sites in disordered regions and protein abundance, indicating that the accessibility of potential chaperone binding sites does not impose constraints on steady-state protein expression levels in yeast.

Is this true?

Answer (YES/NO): NO